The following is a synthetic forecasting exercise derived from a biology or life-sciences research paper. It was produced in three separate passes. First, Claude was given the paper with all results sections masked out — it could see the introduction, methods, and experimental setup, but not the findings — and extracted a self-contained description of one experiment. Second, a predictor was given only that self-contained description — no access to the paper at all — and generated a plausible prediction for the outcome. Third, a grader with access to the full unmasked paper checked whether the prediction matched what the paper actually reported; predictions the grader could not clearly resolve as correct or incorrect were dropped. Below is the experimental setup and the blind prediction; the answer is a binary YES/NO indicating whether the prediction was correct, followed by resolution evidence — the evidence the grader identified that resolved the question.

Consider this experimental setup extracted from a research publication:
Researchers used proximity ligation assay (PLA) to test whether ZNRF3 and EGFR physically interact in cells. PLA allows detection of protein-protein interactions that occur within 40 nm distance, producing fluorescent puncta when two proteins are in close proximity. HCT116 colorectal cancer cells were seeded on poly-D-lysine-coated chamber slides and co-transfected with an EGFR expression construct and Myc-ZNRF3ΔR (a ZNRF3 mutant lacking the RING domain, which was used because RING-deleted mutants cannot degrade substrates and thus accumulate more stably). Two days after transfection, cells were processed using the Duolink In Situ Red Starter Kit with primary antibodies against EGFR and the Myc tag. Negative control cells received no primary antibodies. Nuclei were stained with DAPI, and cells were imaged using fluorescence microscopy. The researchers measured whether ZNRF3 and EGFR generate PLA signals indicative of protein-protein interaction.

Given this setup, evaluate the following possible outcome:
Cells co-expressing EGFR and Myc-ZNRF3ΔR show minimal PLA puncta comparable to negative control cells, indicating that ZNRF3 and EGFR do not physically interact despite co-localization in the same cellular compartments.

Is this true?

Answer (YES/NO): NO